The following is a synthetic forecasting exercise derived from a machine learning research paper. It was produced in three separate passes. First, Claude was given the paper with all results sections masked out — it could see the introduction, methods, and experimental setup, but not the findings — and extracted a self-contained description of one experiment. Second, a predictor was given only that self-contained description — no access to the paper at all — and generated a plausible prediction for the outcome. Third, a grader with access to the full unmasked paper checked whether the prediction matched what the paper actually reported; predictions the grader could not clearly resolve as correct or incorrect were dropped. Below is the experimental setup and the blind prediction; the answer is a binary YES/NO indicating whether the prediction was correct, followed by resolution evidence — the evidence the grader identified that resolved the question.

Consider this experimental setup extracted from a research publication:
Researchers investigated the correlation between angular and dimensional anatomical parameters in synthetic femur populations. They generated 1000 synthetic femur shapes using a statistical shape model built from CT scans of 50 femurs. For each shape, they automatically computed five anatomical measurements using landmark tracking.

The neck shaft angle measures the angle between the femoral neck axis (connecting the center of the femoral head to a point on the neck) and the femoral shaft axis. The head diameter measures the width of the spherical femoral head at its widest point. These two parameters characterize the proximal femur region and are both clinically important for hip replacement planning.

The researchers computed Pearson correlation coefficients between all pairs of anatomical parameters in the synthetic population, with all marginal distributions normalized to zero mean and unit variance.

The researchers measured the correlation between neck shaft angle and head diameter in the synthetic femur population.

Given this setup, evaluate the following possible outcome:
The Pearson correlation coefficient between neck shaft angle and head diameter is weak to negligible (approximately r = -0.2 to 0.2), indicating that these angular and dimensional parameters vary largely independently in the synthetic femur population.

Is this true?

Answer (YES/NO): NO